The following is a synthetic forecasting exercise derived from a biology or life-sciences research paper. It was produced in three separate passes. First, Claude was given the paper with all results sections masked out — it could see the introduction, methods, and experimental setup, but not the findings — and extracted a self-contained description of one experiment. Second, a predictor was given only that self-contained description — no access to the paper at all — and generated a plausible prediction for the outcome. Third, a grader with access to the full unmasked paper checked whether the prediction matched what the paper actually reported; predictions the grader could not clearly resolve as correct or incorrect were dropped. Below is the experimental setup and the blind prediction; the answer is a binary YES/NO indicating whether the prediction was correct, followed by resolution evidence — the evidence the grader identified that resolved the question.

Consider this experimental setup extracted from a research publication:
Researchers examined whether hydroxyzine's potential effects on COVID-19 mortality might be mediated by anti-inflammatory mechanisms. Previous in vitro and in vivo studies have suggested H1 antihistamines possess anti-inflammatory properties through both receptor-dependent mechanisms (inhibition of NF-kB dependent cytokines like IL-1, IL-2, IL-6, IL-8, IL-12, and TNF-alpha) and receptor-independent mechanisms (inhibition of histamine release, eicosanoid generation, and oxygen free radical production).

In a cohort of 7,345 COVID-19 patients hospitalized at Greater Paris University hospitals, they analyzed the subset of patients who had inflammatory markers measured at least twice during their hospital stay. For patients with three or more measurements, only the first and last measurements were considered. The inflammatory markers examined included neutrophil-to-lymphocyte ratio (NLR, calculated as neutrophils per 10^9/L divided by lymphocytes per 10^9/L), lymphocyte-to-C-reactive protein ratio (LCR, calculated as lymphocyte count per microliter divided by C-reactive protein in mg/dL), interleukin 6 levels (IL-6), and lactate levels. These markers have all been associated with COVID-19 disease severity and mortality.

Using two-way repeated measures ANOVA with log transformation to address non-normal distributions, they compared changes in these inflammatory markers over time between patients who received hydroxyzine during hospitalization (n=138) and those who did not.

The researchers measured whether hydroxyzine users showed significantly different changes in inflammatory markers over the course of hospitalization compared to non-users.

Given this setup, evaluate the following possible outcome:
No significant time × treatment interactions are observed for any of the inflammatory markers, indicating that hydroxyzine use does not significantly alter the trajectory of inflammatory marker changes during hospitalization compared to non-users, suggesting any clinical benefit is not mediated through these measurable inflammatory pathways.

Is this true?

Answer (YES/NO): NO